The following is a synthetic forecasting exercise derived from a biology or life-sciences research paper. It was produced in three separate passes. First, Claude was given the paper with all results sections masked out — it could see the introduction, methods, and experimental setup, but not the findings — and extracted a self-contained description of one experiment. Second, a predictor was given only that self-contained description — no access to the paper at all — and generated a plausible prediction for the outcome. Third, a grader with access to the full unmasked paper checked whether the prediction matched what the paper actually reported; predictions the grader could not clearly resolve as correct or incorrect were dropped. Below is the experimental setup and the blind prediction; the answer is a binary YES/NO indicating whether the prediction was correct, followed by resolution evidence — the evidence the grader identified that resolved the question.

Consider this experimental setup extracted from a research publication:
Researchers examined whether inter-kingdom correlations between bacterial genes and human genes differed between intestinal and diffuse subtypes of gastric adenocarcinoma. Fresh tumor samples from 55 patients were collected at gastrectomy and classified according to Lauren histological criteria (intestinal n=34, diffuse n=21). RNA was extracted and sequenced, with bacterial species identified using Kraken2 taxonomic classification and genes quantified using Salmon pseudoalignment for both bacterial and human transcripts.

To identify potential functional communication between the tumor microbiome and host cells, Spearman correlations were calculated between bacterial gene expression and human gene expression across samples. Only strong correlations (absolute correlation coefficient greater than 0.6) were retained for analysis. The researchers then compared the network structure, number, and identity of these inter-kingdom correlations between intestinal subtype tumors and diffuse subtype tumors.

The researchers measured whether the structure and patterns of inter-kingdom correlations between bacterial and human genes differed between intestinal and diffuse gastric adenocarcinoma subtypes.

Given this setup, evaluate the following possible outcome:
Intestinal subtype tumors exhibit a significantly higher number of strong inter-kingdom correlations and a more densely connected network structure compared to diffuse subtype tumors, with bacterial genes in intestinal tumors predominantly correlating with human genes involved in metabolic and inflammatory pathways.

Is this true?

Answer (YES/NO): NO